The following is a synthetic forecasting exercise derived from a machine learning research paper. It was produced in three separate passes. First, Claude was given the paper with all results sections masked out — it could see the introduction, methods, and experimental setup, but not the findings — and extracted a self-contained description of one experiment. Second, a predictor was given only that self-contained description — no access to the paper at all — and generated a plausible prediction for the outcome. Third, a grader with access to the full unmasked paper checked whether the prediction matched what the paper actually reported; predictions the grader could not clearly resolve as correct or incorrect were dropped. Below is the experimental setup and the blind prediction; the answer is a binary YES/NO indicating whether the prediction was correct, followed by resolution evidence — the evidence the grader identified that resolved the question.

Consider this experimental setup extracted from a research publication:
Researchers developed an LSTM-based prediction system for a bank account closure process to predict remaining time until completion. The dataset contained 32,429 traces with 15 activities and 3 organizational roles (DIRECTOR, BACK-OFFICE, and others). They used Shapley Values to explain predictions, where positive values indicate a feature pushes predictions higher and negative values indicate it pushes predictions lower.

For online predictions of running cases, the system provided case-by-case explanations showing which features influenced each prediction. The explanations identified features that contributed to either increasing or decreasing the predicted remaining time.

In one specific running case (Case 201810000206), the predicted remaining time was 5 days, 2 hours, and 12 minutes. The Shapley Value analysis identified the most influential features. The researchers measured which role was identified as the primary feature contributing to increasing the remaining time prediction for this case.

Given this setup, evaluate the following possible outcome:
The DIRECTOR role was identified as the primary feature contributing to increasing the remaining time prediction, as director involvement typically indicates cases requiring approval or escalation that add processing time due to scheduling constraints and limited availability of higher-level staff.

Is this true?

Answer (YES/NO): YES